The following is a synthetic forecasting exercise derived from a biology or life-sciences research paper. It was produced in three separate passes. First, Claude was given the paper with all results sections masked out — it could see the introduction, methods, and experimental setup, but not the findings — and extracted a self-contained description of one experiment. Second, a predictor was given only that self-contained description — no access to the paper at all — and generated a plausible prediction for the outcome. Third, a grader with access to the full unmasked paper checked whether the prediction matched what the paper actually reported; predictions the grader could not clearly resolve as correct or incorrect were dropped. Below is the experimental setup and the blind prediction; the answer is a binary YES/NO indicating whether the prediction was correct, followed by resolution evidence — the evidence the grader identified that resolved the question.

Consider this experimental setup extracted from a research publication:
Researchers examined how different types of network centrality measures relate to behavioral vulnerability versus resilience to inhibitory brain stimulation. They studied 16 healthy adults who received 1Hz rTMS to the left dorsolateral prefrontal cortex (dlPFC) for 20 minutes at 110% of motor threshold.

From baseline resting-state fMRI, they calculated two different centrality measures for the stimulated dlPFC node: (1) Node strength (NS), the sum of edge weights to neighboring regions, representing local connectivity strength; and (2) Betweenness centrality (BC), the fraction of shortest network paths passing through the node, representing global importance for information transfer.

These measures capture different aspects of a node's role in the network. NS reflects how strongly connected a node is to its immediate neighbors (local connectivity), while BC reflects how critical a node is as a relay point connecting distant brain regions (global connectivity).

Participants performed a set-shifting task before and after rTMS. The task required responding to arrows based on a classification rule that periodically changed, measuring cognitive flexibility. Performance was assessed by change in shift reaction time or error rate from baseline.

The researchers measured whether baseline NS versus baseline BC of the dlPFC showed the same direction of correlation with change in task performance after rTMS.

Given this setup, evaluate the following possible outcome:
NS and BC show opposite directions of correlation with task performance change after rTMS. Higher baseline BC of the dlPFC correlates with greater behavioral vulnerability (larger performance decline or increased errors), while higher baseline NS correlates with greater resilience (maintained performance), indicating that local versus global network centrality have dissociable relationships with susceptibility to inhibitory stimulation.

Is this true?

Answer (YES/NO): NO